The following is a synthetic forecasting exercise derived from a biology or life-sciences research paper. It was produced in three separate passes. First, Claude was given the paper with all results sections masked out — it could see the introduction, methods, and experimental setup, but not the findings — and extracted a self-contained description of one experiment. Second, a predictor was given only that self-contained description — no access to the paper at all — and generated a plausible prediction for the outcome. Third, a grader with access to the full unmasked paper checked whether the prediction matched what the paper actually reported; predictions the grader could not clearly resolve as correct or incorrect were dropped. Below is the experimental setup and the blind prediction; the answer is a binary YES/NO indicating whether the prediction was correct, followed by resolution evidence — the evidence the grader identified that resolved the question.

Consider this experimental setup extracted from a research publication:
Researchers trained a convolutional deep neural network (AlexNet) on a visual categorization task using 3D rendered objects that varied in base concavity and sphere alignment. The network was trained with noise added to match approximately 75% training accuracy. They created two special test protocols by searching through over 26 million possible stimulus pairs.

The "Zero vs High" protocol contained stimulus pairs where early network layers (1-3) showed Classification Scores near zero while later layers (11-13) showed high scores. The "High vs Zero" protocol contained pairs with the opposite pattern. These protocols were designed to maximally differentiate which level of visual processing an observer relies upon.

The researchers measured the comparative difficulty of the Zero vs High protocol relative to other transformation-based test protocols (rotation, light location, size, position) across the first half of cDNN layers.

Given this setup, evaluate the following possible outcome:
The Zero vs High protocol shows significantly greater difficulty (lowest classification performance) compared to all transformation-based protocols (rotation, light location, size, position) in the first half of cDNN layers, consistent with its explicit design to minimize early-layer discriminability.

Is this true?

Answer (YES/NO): YES